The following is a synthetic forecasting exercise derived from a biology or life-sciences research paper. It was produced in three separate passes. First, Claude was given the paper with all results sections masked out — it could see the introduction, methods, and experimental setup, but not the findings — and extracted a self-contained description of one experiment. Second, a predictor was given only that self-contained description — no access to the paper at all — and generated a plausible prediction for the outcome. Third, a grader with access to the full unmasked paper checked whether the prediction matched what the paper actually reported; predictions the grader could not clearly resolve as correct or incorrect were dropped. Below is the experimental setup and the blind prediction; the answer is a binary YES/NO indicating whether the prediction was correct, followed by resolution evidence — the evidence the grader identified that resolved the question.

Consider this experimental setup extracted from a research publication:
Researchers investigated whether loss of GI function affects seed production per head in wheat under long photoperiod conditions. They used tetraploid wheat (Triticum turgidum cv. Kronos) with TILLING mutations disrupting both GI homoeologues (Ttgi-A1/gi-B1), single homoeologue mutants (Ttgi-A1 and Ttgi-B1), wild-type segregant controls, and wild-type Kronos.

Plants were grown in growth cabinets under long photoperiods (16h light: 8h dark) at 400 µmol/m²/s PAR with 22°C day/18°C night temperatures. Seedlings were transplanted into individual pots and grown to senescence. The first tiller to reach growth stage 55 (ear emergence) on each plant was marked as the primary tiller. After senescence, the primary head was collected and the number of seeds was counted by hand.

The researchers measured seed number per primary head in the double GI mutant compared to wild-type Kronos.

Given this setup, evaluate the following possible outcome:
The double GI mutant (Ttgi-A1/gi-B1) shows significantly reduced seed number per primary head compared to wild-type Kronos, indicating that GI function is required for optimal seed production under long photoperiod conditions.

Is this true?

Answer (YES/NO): NO